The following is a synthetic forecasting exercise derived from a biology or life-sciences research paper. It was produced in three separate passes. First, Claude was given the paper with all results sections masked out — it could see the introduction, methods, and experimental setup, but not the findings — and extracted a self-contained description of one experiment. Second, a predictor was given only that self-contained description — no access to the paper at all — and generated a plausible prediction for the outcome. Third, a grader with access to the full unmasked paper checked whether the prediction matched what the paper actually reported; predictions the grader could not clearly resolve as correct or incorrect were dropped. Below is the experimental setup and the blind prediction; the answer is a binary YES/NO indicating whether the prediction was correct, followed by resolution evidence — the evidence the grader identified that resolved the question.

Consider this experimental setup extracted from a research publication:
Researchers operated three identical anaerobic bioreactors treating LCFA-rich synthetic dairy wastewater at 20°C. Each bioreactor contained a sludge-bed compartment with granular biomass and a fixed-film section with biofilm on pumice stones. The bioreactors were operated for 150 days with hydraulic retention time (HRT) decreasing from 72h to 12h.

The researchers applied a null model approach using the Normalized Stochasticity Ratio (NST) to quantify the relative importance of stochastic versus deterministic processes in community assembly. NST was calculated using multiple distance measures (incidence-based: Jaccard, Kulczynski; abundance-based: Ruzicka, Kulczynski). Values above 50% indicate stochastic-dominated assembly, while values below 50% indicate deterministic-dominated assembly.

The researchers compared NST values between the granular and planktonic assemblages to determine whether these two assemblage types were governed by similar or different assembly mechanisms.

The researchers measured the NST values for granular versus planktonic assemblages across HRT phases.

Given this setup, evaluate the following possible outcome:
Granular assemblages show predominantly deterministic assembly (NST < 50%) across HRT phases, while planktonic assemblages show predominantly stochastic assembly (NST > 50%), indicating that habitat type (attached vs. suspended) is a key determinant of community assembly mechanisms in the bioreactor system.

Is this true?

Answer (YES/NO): NO